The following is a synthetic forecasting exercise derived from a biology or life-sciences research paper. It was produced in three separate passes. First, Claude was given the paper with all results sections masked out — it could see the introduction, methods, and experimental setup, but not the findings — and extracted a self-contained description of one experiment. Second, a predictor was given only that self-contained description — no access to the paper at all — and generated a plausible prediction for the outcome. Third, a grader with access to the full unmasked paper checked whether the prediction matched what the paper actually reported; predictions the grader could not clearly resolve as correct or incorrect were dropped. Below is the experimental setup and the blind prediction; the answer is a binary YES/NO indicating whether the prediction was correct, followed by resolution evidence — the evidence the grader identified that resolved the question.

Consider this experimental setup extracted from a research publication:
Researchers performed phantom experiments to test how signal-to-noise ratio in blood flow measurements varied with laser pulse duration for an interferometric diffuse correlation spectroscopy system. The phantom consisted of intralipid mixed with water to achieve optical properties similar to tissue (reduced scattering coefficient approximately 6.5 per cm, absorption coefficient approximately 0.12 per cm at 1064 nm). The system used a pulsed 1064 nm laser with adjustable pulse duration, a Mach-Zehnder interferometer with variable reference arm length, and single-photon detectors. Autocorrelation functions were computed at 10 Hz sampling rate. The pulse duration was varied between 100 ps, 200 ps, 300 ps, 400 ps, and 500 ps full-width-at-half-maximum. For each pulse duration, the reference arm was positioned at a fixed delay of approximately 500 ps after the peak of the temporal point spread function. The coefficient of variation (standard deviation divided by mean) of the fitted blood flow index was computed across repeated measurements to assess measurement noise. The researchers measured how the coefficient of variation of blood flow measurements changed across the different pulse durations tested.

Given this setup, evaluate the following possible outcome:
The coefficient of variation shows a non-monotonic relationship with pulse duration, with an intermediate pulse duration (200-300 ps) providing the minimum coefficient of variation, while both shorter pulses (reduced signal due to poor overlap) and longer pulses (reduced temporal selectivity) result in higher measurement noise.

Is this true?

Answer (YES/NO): NO